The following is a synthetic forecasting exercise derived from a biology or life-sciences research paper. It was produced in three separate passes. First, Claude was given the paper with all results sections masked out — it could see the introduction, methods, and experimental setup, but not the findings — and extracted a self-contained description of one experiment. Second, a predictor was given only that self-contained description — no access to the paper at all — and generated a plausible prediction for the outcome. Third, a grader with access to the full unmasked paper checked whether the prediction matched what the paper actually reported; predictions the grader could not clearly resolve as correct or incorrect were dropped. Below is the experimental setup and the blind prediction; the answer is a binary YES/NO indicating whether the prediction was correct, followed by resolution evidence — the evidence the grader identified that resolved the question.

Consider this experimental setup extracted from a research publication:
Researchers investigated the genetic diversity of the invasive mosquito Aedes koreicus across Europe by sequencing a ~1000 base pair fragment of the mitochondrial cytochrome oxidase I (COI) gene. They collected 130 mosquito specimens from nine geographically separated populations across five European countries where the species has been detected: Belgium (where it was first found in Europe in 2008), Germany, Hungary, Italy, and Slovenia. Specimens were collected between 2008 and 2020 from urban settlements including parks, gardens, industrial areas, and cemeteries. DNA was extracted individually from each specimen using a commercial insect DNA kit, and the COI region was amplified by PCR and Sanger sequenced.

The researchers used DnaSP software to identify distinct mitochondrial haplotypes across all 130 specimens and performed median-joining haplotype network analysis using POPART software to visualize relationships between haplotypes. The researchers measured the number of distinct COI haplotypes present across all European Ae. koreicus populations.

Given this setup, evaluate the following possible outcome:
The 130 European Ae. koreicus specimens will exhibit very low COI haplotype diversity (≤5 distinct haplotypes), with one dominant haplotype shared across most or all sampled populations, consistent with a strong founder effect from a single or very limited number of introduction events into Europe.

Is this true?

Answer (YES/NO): NO